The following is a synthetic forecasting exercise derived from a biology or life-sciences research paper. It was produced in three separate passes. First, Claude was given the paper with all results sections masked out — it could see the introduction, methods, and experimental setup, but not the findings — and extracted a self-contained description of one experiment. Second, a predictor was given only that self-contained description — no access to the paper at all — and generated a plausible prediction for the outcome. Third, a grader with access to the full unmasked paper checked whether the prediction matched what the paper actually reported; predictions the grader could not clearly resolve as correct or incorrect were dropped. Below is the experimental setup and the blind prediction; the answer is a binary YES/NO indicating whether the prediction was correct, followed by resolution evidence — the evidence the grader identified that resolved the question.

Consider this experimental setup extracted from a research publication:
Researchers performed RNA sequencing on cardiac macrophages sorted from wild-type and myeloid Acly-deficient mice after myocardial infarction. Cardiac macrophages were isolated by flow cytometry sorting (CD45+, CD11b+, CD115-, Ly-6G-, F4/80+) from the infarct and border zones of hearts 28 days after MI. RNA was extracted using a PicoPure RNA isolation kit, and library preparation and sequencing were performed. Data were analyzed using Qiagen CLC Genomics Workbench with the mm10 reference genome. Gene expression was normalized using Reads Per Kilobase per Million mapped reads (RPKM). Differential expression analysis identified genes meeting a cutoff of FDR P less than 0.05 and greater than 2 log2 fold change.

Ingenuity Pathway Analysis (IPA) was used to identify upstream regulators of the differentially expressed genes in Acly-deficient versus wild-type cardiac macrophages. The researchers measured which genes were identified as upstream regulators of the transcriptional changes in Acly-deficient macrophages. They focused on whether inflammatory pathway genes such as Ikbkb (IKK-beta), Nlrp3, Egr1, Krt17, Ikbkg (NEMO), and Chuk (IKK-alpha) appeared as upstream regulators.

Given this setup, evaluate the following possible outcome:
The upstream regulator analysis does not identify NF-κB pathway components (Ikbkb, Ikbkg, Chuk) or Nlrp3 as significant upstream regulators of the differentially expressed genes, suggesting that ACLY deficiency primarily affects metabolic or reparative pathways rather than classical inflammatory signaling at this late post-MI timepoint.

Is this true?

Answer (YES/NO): NO